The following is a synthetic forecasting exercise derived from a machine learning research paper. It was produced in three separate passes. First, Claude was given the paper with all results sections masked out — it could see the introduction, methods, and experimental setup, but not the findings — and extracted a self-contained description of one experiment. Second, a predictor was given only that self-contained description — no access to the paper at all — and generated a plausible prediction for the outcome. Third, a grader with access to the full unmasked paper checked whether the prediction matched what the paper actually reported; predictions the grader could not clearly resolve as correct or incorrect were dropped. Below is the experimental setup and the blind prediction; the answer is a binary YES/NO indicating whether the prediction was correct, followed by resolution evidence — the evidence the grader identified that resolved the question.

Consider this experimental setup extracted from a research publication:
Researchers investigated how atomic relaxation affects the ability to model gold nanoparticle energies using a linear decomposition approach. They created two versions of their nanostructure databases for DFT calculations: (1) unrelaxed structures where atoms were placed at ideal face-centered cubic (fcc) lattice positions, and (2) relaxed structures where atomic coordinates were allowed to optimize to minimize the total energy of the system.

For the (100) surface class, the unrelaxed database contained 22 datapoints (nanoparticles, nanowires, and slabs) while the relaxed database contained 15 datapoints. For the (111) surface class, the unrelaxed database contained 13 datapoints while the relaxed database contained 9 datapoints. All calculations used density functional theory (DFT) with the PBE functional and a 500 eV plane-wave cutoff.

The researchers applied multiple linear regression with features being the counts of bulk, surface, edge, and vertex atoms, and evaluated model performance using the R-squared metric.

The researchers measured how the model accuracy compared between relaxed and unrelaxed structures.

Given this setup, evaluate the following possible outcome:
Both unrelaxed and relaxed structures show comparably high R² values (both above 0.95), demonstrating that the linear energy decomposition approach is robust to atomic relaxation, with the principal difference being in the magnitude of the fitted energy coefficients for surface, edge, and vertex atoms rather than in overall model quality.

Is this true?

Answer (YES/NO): YES